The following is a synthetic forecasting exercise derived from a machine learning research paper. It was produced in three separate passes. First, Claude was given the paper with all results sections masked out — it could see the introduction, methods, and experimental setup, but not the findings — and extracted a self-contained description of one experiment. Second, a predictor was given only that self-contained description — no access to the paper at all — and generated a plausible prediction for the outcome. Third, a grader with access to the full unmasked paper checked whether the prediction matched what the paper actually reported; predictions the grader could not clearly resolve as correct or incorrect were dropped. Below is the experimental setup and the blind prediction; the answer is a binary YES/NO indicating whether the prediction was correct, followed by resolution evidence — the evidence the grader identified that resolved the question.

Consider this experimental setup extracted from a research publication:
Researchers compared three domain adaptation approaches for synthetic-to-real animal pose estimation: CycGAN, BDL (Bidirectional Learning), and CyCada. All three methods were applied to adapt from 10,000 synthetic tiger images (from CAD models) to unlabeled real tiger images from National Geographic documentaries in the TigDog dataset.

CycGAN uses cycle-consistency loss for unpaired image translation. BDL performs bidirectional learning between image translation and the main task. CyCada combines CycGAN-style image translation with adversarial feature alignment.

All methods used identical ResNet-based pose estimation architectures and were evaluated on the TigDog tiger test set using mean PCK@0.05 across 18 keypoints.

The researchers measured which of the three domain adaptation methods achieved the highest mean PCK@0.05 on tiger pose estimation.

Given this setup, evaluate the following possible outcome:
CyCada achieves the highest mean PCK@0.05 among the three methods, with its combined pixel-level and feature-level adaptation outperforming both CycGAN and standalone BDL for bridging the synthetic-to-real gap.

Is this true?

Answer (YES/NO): NO